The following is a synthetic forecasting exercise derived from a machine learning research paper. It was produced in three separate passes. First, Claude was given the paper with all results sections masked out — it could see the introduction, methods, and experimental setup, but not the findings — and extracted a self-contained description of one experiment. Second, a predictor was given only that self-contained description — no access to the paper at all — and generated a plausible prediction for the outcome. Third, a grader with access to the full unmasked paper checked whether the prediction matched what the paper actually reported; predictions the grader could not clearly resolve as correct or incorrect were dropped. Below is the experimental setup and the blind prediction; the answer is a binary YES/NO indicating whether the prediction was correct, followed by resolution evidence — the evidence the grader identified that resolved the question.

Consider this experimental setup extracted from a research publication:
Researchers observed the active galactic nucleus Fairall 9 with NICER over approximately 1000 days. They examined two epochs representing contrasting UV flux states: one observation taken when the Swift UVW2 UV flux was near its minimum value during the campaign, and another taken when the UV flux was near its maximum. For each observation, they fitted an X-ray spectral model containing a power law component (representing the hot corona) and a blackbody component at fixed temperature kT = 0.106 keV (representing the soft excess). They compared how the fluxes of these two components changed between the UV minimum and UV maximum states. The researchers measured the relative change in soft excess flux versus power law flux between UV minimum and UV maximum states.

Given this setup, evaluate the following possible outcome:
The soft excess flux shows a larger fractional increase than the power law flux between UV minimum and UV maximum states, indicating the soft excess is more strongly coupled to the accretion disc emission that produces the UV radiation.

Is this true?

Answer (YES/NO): YES